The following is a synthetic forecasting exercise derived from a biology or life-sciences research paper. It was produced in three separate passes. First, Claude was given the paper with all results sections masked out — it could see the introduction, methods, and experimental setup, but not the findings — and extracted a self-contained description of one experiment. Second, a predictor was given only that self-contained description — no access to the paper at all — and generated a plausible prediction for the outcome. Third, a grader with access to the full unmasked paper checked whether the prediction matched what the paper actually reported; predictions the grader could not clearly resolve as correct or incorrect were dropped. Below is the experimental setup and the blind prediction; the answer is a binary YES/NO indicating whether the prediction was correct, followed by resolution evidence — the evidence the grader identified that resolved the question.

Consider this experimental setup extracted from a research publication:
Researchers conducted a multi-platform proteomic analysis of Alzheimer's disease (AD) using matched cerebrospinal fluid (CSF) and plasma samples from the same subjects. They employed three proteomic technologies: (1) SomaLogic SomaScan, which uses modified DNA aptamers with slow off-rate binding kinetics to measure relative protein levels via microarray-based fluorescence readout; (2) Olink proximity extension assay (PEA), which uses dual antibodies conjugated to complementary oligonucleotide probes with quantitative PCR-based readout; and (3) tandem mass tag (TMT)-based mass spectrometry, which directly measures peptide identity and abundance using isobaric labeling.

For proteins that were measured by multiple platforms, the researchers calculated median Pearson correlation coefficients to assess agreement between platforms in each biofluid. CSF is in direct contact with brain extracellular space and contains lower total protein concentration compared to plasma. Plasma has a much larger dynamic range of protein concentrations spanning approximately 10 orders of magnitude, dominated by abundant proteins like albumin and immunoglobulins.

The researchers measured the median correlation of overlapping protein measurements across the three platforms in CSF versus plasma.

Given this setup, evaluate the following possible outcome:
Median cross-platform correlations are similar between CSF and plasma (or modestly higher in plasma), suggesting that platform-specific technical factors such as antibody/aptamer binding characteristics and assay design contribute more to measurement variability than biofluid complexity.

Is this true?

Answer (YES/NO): NO